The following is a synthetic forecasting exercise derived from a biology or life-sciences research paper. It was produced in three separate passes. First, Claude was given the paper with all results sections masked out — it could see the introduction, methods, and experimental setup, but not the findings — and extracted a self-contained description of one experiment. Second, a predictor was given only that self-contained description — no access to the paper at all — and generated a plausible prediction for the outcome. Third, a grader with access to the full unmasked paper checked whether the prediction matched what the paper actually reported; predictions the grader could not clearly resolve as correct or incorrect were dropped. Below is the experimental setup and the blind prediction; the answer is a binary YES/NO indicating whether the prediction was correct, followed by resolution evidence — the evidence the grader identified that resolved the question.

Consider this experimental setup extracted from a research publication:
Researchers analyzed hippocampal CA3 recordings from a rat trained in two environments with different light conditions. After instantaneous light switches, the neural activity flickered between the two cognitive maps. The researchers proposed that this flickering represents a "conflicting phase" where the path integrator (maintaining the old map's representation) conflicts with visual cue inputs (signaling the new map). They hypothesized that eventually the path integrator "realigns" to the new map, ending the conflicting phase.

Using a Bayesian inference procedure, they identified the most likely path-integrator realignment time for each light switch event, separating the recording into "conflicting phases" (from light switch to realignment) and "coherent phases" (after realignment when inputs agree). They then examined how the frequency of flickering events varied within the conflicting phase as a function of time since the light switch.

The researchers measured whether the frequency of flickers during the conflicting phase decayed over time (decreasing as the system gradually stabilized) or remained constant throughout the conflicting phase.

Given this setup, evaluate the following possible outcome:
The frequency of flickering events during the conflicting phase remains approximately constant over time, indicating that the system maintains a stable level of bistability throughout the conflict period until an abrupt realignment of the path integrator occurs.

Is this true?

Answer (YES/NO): YES